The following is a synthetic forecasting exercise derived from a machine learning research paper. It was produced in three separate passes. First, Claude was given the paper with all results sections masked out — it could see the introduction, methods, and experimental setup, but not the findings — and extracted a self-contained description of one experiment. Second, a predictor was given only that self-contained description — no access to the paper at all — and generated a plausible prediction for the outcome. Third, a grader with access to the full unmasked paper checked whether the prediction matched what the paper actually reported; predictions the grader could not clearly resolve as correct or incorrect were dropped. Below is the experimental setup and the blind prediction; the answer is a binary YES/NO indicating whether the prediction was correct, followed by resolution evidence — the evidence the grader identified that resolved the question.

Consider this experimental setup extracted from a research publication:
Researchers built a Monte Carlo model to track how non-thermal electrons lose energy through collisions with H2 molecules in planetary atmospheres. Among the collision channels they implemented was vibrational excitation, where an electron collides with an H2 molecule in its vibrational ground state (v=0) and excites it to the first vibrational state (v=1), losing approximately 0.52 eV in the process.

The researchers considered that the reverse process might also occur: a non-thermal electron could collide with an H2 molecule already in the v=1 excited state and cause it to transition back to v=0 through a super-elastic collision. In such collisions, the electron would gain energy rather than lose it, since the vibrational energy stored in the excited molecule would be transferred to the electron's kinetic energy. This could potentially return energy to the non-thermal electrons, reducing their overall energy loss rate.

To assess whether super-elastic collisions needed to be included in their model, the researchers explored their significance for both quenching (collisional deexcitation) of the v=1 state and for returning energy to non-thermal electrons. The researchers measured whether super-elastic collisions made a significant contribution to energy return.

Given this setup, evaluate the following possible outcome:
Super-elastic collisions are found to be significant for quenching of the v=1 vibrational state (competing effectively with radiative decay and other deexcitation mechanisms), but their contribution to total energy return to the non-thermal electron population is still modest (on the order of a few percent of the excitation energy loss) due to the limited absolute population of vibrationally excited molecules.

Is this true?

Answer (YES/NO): NO